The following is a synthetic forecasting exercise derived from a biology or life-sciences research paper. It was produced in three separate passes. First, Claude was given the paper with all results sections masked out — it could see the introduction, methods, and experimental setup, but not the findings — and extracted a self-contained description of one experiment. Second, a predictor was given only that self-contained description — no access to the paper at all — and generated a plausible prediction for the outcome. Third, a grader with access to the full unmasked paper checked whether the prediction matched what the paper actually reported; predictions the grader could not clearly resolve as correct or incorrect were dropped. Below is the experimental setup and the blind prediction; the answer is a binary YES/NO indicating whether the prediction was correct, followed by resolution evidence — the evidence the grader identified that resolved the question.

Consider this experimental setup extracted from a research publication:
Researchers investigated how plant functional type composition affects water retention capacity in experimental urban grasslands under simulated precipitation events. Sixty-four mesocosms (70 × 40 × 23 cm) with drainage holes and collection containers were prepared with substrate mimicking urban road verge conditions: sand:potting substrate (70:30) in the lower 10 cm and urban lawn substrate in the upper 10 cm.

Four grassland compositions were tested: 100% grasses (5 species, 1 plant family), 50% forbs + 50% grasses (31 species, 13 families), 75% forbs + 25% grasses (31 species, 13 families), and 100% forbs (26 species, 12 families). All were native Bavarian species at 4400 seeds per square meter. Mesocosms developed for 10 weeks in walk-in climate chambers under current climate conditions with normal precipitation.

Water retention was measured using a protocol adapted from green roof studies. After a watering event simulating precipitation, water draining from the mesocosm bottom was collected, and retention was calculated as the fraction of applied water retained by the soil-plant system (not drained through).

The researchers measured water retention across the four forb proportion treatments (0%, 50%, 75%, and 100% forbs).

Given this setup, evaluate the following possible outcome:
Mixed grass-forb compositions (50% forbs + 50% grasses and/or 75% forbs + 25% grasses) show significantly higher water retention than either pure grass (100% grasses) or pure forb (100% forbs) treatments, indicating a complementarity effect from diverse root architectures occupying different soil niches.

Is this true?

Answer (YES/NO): NO